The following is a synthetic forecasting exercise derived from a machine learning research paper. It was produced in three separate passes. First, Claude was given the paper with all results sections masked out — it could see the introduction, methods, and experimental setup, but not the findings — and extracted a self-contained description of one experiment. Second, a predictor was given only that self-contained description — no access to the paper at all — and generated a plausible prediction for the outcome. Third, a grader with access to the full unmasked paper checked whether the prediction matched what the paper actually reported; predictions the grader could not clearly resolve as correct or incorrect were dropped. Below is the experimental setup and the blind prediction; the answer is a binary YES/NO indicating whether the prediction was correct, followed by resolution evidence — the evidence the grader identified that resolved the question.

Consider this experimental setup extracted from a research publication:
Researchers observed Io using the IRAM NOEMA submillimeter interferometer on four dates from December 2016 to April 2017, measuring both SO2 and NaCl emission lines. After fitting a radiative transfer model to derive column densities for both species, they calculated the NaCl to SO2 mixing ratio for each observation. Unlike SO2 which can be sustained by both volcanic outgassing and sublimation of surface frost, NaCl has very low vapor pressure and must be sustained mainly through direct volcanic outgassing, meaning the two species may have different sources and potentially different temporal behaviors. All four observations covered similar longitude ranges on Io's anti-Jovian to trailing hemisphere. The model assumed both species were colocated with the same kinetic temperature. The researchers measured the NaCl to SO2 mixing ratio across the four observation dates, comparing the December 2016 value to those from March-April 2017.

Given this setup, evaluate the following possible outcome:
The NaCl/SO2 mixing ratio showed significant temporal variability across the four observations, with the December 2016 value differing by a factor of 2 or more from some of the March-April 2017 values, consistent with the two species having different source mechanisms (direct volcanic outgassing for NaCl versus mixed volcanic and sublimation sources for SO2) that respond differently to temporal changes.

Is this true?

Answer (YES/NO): NO